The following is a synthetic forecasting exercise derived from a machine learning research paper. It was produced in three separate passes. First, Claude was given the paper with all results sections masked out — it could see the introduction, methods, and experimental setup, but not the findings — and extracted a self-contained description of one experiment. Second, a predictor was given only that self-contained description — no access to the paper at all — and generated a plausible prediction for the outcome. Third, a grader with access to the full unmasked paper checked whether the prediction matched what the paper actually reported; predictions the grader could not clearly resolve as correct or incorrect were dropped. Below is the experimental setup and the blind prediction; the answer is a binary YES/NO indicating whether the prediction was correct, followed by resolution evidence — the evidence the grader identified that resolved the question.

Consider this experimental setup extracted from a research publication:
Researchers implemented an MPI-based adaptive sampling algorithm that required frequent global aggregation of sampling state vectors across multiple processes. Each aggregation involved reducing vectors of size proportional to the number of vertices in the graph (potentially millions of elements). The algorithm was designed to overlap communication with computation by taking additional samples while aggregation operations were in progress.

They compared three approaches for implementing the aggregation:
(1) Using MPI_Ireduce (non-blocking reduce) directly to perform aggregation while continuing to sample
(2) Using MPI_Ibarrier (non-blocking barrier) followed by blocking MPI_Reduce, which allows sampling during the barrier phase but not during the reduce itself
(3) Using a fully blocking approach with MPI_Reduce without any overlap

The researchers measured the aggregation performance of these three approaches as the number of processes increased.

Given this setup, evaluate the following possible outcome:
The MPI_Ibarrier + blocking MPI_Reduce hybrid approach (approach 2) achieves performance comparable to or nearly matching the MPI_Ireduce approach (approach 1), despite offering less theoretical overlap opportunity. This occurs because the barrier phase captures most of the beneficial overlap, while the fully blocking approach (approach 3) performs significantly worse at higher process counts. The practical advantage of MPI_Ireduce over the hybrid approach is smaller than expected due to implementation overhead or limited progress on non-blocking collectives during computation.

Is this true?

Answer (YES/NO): NO